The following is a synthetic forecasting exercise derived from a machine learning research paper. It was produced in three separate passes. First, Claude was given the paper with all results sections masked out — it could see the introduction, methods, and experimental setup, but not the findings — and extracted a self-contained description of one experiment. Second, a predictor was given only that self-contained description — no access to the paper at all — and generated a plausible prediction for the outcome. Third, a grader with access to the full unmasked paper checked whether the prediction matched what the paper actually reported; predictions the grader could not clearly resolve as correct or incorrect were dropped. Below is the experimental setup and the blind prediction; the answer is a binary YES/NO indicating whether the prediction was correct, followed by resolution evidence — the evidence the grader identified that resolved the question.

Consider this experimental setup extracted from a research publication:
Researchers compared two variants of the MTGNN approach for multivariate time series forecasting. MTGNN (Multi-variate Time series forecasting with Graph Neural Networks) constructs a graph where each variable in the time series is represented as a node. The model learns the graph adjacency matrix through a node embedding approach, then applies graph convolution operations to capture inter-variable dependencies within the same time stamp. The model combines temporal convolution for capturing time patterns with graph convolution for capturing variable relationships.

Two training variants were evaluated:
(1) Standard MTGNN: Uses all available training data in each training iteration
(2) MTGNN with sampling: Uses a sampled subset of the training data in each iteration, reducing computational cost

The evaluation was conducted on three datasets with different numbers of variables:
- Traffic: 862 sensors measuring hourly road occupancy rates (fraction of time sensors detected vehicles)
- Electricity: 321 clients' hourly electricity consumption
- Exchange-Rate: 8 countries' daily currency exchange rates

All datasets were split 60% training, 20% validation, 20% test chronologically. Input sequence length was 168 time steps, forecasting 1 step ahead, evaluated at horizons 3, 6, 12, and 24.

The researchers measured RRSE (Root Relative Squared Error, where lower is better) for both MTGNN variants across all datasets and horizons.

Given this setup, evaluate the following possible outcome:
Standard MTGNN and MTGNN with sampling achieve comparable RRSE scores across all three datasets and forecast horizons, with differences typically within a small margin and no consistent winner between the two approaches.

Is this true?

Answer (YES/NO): NO